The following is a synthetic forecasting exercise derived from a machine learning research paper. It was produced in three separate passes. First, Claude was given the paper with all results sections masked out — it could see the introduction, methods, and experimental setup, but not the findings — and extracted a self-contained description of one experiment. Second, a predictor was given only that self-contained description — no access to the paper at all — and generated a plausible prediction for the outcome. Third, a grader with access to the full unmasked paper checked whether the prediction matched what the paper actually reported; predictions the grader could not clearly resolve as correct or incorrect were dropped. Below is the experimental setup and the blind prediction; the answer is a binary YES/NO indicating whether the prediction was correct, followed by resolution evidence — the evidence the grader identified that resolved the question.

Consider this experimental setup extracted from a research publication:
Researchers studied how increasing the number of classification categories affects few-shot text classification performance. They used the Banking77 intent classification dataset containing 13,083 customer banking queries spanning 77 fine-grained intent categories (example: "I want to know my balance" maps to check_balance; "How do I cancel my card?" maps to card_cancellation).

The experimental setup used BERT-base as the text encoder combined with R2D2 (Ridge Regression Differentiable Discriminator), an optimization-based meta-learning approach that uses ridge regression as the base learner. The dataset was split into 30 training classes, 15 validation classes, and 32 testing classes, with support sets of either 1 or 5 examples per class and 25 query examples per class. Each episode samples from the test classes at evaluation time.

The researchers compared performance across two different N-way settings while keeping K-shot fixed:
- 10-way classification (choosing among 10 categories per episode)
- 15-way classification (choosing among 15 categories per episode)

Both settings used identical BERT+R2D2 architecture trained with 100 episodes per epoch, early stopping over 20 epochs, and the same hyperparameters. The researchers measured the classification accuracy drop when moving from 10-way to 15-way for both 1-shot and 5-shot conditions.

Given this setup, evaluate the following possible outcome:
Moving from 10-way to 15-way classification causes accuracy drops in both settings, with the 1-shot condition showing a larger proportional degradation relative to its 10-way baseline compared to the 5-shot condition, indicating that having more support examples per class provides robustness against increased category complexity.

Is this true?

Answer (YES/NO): YES